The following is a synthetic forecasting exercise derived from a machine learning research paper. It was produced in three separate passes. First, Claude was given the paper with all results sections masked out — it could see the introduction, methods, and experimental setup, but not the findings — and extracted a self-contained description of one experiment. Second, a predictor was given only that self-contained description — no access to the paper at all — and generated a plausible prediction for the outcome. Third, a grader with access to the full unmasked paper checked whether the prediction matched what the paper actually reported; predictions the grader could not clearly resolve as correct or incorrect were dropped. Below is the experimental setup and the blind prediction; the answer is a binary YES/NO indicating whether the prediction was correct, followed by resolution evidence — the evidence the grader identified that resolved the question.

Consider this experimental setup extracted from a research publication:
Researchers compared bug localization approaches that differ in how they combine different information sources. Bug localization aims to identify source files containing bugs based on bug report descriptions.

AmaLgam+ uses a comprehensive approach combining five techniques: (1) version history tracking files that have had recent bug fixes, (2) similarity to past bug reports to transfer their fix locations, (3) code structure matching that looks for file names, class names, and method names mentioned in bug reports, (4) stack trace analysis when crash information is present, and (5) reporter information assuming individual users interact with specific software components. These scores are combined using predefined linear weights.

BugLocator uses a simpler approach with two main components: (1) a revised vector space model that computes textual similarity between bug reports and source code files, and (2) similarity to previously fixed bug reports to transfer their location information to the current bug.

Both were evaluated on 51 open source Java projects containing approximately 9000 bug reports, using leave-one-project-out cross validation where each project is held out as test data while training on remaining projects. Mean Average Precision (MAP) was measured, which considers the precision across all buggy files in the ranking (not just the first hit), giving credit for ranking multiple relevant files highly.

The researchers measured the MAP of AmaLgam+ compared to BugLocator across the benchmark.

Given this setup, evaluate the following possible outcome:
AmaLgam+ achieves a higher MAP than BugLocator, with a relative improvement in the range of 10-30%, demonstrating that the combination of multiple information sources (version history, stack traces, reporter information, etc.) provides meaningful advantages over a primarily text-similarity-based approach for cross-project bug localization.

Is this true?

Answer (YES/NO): NO